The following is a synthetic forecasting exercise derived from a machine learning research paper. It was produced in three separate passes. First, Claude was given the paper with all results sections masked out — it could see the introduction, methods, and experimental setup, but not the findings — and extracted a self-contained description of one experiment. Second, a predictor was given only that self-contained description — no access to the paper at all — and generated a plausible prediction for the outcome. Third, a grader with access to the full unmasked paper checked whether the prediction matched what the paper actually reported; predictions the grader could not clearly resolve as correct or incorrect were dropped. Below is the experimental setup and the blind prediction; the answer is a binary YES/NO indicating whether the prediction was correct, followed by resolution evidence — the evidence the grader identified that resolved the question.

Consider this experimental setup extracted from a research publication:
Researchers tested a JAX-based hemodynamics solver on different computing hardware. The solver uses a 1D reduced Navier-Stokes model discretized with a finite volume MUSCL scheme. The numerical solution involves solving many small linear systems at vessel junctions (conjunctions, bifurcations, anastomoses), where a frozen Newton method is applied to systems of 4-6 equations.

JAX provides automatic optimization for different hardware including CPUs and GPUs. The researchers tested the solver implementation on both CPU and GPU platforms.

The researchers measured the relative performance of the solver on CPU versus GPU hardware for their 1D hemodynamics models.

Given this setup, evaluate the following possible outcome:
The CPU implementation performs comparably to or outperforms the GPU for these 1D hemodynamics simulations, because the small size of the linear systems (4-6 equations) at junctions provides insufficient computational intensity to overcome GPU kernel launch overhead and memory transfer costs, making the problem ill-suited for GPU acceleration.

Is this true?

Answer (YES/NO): YES